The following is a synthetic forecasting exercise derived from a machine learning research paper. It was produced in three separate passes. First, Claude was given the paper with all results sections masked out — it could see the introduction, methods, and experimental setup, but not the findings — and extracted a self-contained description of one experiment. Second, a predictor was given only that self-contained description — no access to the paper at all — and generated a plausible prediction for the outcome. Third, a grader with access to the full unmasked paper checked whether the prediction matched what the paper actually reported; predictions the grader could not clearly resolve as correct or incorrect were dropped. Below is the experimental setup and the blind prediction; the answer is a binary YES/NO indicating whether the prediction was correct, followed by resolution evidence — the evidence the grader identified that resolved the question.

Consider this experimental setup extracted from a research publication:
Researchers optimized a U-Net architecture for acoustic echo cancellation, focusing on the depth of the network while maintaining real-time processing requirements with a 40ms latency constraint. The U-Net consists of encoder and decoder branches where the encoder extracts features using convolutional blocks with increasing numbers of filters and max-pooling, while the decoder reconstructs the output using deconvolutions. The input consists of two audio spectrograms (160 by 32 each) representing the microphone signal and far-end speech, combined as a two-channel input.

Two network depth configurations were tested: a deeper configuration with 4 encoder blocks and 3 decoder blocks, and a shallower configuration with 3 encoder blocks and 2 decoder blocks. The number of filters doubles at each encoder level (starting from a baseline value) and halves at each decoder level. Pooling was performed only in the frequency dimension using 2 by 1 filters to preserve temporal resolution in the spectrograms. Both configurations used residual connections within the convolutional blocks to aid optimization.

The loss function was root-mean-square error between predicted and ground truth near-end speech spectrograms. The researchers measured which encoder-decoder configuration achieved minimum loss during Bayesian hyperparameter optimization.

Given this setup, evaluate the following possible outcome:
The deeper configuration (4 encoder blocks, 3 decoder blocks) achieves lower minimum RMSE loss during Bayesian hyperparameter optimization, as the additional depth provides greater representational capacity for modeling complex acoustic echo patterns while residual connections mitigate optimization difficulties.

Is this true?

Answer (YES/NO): YES